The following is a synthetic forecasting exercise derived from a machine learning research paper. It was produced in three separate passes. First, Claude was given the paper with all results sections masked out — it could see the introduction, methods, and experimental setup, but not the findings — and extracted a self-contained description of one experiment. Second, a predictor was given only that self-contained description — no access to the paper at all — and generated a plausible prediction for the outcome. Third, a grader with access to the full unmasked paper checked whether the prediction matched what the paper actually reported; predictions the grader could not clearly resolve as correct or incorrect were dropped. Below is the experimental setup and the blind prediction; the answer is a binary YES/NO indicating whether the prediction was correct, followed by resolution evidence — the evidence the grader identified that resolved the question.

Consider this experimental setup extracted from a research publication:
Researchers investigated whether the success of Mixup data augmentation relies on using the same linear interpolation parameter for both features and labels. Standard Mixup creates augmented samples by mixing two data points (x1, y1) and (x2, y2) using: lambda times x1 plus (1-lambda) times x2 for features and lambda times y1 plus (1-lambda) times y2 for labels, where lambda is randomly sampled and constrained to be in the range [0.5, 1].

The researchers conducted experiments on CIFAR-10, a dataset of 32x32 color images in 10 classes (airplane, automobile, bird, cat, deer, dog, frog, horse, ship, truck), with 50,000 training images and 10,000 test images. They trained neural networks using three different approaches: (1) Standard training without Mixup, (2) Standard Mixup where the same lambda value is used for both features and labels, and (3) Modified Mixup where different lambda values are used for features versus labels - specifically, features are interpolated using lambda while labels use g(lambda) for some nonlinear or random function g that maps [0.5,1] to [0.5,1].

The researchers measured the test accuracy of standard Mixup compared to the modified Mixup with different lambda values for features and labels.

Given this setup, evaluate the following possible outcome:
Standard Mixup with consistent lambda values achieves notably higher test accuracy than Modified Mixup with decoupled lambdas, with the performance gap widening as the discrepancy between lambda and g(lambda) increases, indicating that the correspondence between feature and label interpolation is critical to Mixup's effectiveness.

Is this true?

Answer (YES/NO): NO